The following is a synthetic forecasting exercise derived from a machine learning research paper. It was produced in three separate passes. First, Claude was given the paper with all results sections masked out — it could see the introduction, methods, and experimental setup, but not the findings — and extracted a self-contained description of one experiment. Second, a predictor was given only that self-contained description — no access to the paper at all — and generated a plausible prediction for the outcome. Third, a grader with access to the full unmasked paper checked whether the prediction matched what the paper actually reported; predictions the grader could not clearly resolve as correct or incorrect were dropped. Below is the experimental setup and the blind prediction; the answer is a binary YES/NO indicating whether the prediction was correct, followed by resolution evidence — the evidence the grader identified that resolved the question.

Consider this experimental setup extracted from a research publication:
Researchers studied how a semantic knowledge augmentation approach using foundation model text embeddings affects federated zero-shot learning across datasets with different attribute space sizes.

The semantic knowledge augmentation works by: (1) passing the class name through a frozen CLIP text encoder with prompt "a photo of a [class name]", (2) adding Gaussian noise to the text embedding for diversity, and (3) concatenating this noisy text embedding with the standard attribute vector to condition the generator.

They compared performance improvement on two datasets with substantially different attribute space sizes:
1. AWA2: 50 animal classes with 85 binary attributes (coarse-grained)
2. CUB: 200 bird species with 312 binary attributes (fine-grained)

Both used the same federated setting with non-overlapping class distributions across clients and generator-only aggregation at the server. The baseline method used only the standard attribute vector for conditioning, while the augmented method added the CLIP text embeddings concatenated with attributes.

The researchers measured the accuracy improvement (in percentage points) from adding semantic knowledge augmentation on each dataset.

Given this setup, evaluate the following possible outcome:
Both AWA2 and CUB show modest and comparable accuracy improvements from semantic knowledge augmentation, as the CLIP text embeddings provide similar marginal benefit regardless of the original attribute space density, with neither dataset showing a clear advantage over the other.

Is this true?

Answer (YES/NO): NO